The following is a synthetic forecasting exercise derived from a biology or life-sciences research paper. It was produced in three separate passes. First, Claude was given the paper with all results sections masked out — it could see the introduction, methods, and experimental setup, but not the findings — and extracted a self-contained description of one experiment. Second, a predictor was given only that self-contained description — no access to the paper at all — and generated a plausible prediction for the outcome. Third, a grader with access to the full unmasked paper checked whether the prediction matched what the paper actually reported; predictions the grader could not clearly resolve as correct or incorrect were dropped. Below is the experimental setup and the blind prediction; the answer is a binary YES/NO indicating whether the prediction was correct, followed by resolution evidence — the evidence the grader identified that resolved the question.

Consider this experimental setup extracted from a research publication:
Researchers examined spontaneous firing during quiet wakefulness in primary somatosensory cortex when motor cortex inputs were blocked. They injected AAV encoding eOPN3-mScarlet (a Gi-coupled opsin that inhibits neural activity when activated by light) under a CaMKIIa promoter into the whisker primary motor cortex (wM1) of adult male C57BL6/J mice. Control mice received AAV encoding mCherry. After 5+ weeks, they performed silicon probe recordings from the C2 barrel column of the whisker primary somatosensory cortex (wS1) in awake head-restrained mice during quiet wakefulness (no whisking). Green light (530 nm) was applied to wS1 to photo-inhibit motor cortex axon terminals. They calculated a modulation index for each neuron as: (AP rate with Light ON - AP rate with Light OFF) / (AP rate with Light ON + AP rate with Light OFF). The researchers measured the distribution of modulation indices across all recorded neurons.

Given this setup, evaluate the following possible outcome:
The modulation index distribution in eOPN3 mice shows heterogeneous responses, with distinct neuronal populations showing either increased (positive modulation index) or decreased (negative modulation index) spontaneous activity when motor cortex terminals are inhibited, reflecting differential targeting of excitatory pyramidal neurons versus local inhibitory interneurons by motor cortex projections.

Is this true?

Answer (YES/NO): NO